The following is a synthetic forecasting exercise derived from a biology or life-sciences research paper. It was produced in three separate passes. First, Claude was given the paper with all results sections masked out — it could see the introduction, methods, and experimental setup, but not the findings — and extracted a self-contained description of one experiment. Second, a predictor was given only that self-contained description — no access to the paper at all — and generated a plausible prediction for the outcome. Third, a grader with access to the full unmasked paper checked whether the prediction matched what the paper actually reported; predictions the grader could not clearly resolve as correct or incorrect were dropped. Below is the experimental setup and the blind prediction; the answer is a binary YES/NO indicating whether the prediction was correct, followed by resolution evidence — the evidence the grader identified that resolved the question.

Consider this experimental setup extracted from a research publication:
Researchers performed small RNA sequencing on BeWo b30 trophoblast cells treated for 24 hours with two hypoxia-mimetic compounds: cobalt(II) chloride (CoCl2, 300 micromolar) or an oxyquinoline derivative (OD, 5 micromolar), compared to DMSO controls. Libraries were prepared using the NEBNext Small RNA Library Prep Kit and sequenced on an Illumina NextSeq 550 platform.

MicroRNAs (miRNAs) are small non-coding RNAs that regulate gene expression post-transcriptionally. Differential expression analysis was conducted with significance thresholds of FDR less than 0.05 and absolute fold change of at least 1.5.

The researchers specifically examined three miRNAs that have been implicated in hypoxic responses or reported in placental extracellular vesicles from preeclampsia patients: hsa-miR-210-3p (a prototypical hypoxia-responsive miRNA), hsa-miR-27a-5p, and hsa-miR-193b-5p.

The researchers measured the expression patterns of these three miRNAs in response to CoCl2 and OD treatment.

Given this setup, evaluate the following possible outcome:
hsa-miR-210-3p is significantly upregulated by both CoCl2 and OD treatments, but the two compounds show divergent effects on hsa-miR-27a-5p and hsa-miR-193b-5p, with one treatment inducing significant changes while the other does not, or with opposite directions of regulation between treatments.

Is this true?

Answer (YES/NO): NO